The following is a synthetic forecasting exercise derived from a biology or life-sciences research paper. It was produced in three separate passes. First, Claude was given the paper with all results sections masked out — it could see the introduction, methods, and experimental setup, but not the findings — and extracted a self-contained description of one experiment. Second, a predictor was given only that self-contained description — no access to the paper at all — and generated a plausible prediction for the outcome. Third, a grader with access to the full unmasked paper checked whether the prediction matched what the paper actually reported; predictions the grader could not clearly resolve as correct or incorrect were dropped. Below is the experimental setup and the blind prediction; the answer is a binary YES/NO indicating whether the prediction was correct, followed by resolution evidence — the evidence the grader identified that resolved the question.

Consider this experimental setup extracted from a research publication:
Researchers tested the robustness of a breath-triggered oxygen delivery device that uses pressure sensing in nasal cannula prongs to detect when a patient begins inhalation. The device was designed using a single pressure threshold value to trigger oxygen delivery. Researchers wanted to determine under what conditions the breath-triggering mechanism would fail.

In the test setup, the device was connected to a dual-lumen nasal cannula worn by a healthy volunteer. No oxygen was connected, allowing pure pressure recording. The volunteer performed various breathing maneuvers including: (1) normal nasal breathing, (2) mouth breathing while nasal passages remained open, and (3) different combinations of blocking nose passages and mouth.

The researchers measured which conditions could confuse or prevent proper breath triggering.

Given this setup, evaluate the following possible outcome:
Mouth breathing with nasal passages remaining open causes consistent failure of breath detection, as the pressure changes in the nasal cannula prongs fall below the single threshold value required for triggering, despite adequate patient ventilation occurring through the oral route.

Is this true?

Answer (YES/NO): NO